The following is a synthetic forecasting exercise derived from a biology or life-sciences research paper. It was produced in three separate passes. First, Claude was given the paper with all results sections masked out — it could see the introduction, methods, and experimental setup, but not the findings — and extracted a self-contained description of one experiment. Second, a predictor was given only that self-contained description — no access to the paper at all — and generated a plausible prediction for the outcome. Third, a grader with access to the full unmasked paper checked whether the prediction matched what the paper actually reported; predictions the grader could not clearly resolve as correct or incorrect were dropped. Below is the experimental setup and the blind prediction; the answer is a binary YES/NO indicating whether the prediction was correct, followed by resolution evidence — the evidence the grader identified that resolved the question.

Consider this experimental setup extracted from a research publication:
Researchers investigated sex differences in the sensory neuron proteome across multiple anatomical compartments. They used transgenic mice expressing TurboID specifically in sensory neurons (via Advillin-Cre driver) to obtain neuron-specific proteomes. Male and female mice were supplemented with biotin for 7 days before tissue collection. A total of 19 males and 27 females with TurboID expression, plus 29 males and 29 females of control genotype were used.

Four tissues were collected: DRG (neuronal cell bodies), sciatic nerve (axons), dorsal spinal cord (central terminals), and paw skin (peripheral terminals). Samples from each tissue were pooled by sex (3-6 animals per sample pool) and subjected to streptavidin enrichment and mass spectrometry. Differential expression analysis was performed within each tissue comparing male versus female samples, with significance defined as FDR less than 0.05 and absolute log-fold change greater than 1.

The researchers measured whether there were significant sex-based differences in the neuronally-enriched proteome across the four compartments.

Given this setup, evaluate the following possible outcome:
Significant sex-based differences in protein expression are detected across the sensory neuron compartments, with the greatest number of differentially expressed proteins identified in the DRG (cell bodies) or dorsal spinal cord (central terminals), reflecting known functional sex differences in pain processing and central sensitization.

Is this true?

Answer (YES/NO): NO